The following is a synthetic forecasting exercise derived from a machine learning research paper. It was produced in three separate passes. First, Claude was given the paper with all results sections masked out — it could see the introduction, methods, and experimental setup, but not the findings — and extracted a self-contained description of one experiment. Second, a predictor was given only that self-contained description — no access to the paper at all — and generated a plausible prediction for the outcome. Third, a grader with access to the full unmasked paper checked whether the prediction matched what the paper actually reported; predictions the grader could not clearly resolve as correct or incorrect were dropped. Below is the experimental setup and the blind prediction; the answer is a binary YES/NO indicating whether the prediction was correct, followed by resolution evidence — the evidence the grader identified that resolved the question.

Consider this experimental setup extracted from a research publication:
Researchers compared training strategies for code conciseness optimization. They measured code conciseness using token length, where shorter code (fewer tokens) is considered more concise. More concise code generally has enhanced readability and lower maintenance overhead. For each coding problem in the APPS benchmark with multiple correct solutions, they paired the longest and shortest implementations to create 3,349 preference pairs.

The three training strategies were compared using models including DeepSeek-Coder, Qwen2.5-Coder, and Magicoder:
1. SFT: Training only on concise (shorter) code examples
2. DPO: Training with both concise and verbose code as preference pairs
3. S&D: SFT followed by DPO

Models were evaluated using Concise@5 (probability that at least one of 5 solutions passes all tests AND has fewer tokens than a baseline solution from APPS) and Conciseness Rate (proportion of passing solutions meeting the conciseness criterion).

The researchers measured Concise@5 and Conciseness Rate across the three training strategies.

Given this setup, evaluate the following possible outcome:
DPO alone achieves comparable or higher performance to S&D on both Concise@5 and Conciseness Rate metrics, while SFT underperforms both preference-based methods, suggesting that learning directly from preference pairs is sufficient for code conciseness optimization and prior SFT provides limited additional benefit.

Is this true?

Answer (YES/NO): NO